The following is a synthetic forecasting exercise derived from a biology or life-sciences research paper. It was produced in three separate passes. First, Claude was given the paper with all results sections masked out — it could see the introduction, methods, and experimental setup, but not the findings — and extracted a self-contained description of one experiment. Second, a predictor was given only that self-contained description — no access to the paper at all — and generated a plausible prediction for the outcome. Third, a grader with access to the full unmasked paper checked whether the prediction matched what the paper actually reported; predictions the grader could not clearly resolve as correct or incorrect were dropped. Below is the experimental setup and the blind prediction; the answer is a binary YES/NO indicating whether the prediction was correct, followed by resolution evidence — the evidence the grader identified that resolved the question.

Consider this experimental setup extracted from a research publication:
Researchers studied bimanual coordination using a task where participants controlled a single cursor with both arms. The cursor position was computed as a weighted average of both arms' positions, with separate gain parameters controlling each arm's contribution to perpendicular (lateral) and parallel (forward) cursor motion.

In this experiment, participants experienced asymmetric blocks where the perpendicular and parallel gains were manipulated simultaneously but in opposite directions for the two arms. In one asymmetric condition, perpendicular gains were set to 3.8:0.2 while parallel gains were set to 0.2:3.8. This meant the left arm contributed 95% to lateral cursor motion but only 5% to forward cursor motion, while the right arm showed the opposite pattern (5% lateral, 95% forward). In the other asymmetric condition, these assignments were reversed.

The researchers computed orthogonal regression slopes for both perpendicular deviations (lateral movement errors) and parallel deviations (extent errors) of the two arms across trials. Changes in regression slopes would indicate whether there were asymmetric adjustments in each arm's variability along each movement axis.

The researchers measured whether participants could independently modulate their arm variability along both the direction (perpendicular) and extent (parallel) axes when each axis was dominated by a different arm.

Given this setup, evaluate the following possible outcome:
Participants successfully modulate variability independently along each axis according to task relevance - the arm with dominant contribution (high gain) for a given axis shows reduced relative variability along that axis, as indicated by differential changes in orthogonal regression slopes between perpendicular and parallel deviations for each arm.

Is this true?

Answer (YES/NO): YES